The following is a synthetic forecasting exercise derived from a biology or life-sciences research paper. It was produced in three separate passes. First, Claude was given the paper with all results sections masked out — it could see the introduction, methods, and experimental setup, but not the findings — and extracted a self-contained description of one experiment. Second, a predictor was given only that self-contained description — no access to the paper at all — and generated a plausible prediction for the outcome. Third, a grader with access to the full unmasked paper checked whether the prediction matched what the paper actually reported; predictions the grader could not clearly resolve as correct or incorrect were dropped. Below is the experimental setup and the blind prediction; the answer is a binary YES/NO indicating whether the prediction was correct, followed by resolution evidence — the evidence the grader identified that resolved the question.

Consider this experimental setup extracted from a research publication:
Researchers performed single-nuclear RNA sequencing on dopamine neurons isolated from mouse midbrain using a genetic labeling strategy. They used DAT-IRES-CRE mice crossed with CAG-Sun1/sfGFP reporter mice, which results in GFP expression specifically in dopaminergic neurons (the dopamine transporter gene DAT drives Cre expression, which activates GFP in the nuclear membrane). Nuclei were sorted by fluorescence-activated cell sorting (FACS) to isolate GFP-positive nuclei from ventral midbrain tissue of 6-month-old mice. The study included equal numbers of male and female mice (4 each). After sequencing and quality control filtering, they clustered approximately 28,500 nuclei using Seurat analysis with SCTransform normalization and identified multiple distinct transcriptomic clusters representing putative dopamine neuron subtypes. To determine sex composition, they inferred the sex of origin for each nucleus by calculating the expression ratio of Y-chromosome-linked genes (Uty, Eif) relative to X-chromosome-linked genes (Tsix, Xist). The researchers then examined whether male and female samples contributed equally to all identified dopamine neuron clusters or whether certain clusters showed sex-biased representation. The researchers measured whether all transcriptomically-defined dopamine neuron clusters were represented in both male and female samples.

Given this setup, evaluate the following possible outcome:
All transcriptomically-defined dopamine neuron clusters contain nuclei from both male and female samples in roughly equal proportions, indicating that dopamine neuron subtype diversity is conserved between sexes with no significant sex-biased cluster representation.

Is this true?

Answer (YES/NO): YES